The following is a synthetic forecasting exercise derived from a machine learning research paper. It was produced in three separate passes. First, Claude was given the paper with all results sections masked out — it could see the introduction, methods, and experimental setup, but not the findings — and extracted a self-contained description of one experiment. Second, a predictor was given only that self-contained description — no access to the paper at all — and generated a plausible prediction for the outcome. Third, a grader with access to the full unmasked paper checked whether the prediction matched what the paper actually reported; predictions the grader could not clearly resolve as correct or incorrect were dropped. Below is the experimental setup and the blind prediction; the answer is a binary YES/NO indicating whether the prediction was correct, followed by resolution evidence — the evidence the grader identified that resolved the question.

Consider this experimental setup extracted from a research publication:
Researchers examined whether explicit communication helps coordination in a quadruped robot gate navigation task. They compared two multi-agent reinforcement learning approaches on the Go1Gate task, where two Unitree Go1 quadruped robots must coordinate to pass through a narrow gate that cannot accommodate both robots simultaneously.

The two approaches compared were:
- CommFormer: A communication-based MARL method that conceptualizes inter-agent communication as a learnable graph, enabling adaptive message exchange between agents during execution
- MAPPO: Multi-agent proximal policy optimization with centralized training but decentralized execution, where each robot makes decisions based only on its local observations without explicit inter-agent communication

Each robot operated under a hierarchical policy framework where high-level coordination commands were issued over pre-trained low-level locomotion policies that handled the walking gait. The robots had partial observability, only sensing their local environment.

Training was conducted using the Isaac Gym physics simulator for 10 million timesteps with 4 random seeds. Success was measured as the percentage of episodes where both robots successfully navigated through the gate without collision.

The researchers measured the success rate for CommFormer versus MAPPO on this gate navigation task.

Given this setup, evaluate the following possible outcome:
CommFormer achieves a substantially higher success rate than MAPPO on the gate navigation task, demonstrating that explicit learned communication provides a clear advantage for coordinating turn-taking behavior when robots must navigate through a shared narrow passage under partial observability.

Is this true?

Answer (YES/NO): NO